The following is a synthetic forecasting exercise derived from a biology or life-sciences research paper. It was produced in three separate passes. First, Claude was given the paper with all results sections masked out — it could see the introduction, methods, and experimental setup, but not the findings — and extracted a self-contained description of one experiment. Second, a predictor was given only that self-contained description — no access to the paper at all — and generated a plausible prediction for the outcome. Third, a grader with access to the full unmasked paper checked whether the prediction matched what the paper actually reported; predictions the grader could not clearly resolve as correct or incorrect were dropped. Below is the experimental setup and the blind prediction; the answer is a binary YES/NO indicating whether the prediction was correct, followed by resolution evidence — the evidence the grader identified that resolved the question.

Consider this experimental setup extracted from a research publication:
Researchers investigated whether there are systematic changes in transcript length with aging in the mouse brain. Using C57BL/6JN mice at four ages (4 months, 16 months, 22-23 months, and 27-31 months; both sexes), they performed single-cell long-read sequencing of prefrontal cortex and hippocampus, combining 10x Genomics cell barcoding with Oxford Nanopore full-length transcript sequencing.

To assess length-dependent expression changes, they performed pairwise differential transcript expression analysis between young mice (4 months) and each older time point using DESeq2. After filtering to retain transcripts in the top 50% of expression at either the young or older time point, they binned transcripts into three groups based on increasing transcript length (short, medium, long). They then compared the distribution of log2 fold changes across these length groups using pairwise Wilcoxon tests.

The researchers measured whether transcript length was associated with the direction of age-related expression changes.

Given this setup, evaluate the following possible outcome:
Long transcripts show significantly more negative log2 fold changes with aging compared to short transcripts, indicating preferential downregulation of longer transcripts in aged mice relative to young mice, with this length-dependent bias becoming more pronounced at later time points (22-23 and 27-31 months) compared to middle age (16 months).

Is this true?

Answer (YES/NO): NO